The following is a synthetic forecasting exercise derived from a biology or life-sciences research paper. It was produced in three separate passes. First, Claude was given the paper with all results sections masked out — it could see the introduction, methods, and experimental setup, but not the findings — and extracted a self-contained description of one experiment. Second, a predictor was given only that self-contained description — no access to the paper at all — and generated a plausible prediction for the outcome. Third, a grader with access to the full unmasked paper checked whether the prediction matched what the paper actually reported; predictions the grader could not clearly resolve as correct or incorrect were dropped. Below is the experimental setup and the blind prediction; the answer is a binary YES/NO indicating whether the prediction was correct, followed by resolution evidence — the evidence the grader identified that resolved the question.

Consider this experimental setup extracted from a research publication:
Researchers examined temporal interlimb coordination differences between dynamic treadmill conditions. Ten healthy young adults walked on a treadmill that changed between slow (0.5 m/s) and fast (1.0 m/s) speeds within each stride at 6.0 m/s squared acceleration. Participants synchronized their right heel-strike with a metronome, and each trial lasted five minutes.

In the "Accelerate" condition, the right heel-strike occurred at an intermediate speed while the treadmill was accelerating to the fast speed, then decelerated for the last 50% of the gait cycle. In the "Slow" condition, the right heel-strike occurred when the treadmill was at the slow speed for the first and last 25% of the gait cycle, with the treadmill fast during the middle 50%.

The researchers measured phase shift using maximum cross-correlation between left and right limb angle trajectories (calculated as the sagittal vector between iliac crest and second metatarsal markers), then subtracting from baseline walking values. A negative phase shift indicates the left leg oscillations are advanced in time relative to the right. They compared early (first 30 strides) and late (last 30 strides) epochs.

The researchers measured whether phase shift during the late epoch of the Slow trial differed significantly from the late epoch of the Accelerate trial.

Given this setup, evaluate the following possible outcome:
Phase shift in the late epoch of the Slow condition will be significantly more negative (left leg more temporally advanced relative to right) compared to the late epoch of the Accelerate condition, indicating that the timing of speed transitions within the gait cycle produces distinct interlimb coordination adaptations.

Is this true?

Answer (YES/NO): YES